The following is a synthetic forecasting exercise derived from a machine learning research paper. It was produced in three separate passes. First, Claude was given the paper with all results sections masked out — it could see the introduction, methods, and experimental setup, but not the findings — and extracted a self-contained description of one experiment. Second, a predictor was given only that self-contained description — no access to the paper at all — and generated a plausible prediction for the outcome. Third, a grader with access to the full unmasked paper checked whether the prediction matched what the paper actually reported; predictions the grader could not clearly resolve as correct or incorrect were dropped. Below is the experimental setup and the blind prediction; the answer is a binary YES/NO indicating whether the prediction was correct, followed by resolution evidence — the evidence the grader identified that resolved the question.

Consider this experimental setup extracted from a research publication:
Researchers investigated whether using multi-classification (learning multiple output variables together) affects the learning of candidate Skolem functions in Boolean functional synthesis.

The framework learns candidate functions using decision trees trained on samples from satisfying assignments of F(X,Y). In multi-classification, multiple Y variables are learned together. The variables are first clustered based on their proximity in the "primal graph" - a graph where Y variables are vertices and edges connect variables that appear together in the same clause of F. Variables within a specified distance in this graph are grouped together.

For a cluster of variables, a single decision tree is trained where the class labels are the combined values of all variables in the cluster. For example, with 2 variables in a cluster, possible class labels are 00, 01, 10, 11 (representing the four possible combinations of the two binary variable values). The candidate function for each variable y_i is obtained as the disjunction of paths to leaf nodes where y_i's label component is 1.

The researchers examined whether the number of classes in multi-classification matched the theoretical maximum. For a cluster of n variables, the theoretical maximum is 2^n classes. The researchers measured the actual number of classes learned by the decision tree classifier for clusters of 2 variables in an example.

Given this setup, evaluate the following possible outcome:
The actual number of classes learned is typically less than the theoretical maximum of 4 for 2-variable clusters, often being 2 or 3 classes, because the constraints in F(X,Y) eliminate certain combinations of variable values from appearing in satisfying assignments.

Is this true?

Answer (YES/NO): YES